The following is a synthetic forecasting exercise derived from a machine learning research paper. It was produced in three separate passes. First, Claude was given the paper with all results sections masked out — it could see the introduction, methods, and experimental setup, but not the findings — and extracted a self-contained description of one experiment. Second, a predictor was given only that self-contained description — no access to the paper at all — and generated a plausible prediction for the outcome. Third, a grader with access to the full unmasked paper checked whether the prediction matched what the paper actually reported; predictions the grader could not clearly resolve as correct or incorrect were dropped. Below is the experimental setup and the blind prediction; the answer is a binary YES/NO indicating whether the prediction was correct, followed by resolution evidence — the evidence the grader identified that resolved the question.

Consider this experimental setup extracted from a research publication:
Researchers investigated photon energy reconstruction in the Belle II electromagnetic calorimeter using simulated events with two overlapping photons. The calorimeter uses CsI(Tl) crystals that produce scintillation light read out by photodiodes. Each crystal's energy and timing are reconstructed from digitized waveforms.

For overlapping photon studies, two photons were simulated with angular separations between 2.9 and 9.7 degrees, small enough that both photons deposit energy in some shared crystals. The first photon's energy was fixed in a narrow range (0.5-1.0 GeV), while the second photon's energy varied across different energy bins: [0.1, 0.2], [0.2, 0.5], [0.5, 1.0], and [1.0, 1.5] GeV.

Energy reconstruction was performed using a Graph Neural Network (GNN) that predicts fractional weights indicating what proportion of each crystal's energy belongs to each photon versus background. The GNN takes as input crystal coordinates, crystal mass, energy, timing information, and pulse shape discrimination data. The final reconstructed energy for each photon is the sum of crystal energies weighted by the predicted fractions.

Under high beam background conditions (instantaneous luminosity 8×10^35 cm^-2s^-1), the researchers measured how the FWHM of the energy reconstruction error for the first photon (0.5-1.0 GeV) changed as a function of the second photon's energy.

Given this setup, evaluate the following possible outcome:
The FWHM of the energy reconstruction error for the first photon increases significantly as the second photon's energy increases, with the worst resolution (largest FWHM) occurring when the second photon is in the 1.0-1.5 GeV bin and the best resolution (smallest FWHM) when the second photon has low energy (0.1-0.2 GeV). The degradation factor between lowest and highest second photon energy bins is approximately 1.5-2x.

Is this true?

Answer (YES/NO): NO